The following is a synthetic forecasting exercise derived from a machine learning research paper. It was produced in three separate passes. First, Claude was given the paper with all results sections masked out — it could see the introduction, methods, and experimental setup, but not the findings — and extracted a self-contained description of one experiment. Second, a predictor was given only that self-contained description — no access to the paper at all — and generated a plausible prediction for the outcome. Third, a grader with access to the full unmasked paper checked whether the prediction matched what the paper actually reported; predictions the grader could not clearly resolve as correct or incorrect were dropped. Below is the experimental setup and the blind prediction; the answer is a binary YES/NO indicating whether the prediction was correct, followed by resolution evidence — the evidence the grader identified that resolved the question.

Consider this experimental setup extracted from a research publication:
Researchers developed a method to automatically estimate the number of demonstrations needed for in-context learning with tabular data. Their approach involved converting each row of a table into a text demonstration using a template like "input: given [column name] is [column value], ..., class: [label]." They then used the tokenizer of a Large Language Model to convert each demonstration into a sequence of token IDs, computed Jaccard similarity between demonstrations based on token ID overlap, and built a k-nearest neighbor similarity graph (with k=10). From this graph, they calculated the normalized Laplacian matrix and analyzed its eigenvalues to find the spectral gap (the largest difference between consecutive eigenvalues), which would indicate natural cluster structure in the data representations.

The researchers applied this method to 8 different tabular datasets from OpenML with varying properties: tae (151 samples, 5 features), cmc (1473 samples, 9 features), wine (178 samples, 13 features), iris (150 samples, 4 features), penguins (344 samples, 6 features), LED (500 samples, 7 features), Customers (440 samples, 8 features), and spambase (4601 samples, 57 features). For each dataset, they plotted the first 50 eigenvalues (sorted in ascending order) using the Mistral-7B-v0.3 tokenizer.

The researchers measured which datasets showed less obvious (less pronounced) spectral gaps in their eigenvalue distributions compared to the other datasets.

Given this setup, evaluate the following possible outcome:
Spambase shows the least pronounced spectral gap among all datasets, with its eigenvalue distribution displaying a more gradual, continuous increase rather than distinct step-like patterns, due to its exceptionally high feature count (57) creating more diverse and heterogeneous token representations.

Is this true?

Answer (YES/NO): NO